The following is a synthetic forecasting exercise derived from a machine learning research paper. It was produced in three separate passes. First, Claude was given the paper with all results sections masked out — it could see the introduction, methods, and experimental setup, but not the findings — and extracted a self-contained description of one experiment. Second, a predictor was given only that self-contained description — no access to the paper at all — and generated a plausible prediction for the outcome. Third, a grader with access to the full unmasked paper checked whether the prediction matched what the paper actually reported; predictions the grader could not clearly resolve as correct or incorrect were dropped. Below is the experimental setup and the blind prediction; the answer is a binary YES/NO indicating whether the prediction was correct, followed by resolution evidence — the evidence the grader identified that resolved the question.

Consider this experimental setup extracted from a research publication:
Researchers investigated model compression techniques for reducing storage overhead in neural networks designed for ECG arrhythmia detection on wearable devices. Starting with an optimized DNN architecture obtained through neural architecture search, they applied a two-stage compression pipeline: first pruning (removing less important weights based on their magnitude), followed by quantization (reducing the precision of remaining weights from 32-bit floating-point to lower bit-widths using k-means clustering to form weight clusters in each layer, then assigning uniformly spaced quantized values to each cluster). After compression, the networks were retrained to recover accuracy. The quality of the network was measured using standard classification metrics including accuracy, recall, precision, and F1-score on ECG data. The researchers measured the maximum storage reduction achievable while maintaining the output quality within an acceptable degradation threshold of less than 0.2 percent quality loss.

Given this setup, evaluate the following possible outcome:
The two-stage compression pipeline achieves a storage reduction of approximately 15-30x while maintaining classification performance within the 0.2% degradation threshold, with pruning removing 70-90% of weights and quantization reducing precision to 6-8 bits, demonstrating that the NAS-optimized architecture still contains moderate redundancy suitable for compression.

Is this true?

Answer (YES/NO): NO